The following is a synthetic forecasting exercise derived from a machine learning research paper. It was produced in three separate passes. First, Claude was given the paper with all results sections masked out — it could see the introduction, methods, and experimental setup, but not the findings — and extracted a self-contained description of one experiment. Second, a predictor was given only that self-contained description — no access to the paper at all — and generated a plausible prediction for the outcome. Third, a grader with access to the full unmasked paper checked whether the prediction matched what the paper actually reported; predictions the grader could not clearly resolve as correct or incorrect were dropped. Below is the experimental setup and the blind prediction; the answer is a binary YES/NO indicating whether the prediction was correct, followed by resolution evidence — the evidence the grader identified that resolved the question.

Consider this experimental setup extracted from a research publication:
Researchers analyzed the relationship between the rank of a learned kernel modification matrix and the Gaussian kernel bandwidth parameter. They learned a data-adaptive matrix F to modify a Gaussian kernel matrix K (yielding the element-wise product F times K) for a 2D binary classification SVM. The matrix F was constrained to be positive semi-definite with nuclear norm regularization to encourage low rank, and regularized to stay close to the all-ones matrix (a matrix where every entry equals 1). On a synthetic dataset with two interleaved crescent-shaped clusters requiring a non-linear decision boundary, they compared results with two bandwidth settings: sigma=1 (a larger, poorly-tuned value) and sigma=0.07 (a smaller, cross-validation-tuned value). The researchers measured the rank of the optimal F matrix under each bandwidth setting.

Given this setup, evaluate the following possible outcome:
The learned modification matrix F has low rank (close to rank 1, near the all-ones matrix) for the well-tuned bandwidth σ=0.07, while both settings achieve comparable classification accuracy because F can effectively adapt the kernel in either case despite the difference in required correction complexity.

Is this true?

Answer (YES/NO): NO